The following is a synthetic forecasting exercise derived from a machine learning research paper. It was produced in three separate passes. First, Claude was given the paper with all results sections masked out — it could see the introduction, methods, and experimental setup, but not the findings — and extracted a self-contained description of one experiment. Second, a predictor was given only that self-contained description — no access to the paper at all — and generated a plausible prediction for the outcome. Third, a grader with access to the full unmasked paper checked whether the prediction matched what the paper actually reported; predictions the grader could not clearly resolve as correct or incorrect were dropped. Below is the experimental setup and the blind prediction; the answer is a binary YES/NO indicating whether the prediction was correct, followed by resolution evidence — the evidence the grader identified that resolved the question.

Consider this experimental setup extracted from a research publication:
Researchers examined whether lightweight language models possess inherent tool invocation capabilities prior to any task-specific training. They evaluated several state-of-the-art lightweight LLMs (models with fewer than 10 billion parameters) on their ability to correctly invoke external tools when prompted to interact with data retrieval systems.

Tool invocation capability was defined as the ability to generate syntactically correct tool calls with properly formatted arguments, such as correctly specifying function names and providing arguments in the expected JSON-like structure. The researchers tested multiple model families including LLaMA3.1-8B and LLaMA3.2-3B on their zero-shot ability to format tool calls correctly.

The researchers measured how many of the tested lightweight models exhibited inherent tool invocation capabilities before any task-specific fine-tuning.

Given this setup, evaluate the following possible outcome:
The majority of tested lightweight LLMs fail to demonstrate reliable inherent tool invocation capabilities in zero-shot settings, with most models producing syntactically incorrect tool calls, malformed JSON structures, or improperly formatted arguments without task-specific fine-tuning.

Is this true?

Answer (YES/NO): YES